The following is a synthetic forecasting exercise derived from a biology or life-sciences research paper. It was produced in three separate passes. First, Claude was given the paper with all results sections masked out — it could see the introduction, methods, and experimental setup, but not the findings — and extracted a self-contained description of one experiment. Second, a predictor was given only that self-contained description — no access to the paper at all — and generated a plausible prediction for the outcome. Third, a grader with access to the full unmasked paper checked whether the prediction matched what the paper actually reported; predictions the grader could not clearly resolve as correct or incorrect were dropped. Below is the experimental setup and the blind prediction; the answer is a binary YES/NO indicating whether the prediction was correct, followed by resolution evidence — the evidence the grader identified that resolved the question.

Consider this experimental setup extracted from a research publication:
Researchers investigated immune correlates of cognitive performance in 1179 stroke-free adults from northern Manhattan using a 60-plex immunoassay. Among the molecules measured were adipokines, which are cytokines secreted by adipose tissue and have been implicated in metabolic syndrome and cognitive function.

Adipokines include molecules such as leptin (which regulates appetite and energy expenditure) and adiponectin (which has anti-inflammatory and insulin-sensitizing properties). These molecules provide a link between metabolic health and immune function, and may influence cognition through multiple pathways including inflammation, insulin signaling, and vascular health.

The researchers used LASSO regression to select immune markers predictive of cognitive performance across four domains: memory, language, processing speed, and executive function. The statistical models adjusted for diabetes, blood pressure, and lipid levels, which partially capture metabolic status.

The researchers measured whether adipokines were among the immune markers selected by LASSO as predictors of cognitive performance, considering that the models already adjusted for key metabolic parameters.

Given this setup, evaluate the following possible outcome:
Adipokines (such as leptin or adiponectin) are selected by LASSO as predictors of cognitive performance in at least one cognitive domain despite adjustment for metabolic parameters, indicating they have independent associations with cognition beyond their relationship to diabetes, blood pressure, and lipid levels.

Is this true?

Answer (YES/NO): YES